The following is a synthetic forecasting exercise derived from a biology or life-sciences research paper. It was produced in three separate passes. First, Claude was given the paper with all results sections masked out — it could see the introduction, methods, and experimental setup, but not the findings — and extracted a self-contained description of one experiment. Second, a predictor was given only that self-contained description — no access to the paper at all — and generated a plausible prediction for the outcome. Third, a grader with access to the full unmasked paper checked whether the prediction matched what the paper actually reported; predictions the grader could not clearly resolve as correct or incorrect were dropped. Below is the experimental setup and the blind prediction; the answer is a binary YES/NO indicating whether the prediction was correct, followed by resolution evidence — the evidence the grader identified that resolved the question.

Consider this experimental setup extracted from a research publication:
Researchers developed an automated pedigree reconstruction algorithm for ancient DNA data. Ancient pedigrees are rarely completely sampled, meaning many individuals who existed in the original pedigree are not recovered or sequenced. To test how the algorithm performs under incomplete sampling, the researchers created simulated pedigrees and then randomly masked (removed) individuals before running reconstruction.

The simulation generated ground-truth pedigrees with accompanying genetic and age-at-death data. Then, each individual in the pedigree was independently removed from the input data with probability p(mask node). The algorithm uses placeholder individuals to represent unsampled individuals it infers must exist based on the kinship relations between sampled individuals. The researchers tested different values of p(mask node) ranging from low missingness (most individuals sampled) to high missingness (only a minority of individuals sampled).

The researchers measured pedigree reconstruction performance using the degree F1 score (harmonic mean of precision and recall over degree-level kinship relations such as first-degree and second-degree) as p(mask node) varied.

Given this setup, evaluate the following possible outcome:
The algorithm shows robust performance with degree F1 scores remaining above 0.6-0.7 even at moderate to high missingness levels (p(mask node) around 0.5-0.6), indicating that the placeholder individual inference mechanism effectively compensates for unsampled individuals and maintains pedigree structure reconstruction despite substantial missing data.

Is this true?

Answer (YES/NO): NO